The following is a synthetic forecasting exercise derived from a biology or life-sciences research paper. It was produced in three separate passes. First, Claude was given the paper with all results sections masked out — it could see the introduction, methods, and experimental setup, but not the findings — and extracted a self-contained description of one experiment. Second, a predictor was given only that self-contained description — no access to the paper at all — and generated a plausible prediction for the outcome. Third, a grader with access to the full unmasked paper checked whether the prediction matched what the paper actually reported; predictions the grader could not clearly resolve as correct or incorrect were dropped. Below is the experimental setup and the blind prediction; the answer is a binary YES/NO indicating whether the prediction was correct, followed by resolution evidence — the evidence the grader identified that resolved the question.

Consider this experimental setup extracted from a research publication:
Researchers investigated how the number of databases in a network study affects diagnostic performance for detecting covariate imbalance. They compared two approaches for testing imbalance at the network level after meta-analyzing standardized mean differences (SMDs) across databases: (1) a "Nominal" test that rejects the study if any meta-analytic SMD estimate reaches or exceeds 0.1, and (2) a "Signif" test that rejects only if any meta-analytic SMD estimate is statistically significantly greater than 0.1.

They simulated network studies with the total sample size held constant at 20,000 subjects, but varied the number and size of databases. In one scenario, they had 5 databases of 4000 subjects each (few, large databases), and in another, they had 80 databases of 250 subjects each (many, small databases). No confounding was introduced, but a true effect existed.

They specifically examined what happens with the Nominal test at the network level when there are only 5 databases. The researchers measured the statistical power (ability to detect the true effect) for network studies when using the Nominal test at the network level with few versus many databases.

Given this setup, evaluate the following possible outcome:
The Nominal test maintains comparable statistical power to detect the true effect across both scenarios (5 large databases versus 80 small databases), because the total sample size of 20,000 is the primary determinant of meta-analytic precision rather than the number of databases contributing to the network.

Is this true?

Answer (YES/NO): NO